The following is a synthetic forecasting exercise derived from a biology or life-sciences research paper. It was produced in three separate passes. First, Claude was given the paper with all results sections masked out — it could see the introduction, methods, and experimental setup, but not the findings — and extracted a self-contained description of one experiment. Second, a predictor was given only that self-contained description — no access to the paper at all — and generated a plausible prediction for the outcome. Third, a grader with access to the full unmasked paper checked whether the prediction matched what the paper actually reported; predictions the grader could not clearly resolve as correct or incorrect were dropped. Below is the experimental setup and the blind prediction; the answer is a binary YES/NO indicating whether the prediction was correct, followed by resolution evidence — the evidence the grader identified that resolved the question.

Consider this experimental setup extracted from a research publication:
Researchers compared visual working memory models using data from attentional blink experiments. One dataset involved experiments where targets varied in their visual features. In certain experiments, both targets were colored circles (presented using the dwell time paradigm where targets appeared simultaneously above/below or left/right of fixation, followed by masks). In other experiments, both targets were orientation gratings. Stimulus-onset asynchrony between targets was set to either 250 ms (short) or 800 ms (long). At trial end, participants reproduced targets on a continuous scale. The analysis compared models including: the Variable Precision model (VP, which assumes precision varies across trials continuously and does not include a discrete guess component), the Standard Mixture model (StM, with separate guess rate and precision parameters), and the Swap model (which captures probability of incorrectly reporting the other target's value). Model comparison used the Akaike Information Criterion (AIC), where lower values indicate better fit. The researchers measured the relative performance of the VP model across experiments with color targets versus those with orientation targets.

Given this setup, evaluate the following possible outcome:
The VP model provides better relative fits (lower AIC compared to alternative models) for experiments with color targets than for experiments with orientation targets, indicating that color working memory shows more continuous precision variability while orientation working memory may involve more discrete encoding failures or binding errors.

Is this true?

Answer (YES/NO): YES